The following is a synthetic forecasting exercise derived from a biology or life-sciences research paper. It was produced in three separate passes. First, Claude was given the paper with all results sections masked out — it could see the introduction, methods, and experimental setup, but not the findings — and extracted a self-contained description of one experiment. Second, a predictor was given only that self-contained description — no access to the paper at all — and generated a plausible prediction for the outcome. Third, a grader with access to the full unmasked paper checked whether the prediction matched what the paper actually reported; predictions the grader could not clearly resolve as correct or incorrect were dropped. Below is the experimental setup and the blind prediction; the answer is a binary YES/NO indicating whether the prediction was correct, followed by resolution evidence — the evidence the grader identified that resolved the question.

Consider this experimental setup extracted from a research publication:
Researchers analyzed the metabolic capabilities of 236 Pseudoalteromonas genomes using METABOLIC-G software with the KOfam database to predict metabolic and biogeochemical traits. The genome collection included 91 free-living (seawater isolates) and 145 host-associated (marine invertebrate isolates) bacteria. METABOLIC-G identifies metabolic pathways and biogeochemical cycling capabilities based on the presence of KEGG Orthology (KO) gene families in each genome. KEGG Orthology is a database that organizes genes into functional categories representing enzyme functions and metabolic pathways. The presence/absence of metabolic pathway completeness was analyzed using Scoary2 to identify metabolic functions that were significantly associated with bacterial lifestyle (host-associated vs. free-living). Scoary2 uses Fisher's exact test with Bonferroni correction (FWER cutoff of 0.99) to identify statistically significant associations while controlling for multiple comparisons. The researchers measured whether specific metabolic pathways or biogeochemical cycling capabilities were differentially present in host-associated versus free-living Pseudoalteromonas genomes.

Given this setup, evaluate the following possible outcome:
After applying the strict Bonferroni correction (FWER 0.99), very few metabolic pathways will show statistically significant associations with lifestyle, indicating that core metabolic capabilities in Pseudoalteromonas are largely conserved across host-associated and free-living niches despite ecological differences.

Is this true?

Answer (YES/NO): YES